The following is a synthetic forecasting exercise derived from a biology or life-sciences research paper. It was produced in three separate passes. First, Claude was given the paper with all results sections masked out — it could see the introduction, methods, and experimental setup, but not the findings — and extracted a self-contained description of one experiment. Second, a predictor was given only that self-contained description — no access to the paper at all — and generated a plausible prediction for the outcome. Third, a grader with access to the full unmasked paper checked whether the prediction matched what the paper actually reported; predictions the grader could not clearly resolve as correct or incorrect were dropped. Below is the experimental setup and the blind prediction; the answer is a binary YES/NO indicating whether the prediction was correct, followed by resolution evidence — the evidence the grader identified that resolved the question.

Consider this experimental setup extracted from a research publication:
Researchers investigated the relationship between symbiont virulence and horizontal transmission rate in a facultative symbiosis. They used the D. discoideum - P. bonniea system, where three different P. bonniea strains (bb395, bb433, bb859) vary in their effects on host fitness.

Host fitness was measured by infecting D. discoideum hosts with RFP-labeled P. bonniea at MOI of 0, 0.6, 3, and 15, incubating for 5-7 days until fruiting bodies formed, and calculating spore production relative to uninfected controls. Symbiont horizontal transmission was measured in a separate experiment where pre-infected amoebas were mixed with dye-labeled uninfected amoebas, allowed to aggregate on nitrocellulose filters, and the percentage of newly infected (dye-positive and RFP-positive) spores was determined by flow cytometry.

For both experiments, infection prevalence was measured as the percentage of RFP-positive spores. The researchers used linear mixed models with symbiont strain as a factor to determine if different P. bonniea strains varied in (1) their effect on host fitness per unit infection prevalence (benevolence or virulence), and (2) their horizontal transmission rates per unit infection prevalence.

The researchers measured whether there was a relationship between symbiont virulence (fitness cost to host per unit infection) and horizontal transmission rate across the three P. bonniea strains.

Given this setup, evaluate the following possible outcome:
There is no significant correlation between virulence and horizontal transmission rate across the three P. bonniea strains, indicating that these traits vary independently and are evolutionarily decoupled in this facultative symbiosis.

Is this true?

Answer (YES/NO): NO